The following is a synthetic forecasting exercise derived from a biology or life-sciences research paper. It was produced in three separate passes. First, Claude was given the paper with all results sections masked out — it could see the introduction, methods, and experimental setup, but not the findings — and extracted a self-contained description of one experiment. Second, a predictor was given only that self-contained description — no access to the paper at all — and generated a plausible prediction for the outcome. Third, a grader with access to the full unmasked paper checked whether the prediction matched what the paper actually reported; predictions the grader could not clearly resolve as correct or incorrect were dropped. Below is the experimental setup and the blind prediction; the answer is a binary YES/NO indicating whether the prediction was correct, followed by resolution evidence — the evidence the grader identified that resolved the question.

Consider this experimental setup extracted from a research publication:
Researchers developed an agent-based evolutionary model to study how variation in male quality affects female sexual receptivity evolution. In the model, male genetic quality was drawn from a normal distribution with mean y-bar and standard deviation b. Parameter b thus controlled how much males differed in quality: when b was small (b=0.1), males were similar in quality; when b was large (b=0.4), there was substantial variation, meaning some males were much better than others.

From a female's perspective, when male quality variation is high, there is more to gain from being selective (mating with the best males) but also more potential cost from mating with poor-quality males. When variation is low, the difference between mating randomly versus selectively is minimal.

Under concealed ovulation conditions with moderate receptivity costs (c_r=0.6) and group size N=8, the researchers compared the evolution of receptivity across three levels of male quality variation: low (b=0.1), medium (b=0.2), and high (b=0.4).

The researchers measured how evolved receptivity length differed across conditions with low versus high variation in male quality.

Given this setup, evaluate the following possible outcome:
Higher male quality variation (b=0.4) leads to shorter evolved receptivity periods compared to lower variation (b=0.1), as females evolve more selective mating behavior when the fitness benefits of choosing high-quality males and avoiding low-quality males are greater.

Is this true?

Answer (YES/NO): NO